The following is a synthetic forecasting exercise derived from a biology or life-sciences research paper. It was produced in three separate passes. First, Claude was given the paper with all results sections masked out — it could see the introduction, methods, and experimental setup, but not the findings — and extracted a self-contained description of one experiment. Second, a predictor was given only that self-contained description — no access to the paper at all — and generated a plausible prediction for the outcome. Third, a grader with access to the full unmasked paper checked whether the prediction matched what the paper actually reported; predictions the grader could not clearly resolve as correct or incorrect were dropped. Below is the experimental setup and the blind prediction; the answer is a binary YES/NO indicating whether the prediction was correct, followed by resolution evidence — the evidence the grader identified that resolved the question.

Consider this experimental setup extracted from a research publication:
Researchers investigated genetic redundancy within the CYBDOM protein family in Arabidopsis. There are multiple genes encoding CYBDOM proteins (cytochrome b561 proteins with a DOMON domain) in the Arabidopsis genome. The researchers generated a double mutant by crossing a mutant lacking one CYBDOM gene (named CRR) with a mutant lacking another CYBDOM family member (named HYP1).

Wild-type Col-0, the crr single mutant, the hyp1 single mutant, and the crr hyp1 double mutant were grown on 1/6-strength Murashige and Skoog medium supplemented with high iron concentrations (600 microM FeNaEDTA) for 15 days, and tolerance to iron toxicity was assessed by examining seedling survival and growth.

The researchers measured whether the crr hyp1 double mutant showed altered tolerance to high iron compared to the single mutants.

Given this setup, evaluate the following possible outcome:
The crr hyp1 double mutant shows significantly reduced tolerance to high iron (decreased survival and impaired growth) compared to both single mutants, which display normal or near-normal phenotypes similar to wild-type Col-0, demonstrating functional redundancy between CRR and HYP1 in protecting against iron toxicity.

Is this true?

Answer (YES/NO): NO